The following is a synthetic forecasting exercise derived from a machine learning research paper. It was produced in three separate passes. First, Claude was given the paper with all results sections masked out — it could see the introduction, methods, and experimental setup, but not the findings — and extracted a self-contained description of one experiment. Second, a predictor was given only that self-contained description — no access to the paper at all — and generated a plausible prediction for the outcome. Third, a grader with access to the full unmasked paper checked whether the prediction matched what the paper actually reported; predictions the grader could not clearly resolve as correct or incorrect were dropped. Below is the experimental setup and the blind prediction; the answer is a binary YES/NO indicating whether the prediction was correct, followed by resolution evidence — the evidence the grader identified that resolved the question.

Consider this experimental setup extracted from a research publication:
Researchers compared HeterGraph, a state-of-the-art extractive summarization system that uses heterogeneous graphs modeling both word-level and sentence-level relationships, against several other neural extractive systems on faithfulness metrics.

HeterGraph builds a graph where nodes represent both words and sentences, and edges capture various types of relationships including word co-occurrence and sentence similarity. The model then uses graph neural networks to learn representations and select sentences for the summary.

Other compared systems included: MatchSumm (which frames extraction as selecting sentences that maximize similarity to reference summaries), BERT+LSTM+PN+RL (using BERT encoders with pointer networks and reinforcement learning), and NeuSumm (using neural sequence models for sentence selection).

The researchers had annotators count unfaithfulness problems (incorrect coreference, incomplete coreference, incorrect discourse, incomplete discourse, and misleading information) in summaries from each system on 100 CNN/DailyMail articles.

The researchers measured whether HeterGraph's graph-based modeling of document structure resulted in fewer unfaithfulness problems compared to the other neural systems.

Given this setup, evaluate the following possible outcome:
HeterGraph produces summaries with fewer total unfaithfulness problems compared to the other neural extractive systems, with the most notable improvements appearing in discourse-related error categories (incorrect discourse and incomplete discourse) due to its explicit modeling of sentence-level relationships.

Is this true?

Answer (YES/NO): NO